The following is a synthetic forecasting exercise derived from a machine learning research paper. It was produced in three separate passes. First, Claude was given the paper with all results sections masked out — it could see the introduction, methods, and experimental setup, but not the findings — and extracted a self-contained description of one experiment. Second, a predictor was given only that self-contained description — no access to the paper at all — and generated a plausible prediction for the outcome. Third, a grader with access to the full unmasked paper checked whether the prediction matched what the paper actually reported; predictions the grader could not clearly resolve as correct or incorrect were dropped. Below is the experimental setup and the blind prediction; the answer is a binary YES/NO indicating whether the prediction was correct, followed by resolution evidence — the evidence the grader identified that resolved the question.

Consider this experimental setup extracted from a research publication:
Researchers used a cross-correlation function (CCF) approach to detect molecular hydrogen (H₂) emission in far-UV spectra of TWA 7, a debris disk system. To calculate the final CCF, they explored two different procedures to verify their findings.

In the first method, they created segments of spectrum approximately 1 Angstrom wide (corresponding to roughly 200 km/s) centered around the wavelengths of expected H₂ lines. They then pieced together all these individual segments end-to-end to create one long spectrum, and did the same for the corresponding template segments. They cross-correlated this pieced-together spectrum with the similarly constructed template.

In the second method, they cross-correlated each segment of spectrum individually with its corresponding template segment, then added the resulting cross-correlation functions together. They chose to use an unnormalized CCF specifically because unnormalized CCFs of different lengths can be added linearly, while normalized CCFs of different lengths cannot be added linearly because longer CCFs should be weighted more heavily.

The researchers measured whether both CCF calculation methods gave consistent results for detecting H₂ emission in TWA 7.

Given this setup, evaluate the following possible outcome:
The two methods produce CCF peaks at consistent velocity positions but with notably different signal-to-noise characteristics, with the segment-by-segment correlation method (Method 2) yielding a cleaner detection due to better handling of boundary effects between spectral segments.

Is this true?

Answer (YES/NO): NO